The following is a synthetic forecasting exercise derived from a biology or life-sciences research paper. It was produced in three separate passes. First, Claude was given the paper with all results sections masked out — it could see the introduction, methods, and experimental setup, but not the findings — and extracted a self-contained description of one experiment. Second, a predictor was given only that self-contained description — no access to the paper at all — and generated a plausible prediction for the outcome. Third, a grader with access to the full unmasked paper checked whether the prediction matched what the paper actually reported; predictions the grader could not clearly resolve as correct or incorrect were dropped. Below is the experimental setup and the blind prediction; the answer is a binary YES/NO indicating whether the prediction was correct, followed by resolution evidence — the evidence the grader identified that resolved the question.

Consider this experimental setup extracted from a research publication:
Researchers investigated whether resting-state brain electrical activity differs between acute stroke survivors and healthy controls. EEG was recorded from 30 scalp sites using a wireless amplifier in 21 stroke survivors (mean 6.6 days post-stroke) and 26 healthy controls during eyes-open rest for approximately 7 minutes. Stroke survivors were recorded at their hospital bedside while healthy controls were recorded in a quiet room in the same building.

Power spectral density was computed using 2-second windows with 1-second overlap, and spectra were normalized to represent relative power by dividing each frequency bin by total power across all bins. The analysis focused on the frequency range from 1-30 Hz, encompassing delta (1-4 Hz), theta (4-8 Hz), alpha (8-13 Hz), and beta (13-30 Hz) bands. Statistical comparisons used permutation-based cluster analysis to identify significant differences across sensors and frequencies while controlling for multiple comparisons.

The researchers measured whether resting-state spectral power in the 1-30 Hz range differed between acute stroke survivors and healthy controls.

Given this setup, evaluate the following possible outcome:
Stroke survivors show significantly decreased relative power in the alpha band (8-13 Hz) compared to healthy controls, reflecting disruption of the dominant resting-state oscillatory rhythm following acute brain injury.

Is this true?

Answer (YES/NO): NO